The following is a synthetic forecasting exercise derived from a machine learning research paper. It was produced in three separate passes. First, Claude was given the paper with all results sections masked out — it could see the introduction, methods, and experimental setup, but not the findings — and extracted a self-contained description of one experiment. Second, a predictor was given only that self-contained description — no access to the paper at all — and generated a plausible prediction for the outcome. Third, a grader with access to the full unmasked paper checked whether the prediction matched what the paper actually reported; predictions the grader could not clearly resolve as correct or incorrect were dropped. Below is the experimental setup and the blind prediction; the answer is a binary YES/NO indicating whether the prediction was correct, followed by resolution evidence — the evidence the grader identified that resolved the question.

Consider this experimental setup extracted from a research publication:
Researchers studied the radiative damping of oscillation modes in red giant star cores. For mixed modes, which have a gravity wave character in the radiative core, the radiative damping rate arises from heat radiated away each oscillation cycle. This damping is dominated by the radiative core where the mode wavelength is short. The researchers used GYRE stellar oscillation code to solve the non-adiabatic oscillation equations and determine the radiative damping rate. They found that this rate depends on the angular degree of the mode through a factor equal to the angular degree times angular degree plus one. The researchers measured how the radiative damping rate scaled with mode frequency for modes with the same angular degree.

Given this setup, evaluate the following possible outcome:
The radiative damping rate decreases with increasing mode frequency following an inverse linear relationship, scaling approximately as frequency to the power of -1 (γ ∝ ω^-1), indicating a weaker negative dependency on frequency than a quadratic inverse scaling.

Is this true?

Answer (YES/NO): NO